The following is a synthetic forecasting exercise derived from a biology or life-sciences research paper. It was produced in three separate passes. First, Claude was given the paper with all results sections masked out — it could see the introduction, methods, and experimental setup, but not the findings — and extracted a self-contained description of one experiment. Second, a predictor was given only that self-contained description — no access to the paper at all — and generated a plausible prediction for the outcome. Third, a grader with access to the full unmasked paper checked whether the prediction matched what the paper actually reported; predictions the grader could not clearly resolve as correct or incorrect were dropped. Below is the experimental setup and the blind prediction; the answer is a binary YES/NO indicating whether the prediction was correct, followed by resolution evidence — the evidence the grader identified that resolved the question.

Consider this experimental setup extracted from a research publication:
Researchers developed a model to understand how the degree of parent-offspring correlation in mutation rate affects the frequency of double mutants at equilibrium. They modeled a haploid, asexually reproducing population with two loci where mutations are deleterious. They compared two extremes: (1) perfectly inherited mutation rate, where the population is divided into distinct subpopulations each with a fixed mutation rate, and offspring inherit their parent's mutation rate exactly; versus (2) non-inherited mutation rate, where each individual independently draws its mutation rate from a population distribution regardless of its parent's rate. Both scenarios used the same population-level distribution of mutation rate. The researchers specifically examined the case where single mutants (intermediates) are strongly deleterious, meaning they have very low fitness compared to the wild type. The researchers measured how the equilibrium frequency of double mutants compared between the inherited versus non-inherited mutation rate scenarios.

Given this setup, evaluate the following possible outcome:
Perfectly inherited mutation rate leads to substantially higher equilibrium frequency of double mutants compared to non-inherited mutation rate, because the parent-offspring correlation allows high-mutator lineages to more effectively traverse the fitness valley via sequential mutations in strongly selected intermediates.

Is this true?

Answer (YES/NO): NO